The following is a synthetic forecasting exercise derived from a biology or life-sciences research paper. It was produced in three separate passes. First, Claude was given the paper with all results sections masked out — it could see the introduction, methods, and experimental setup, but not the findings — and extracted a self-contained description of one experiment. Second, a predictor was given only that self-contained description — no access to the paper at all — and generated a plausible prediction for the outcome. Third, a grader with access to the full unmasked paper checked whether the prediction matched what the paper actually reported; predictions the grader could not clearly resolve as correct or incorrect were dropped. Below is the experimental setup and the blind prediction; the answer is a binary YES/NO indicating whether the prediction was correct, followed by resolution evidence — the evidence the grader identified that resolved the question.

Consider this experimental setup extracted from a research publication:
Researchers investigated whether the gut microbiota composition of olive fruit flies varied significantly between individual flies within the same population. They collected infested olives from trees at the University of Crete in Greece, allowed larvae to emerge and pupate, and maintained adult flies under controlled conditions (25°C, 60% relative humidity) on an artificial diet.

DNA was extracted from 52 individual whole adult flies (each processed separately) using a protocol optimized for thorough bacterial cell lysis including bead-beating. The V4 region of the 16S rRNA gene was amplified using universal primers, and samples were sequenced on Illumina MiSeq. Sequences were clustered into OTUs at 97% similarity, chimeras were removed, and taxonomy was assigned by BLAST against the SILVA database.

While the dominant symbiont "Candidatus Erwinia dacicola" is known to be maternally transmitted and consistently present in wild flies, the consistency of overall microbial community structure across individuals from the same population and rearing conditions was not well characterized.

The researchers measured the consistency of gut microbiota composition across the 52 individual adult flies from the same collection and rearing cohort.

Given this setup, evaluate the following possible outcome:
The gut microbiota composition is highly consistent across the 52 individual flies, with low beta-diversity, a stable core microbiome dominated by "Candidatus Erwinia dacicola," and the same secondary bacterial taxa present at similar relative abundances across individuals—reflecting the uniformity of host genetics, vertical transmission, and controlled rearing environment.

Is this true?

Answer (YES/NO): NO